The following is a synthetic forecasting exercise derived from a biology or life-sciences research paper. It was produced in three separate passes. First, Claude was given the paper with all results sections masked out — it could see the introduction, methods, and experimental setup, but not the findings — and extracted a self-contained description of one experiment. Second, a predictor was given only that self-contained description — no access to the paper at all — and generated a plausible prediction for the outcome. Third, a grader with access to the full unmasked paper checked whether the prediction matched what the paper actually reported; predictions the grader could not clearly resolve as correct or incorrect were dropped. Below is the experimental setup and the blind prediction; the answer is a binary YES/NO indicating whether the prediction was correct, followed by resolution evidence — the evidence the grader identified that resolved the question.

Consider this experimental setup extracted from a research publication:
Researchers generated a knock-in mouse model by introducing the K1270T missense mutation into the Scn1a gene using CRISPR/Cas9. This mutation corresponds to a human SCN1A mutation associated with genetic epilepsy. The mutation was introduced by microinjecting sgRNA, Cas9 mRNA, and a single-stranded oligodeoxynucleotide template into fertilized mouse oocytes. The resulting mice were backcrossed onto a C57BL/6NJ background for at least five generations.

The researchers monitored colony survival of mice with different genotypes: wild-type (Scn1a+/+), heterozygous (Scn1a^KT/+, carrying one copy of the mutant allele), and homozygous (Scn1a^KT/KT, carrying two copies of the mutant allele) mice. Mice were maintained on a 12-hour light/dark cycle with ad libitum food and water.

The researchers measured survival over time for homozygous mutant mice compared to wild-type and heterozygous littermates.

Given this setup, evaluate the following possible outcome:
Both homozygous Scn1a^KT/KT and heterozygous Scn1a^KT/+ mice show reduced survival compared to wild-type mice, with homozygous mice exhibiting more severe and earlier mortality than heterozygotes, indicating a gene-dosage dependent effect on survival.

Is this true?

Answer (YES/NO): NO